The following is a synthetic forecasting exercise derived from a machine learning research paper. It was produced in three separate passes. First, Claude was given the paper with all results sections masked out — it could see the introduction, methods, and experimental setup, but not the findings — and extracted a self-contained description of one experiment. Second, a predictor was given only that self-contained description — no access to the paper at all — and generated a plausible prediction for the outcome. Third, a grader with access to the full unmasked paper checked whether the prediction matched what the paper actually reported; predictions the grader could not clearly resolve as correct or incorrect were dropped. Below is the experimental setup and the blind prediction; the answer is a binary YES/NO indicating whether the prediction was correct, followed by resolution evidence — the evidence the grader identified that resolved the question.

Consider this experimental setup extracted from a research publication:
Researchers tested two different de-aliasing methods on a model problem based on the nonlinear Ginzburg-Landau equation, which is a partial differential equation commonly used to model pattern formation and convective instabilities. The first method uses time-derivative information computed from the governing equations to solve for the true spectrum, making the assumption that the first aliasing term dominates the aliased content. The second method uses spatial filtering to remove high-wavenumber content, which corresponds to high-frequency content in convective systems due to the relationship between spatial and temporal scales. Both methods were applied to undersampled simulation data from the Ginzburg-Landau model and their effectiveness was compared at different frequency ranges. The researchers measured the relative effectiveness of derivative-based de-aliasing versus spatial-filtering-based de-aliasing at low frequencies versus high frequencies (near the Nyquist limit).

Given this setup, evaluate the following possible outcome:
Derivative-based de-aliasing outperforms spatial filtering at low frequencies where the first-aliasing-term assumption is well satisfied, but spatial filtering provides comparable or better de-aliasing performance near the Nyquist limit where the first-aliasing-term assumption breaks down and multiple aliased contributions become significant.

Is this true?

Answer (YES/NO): NO